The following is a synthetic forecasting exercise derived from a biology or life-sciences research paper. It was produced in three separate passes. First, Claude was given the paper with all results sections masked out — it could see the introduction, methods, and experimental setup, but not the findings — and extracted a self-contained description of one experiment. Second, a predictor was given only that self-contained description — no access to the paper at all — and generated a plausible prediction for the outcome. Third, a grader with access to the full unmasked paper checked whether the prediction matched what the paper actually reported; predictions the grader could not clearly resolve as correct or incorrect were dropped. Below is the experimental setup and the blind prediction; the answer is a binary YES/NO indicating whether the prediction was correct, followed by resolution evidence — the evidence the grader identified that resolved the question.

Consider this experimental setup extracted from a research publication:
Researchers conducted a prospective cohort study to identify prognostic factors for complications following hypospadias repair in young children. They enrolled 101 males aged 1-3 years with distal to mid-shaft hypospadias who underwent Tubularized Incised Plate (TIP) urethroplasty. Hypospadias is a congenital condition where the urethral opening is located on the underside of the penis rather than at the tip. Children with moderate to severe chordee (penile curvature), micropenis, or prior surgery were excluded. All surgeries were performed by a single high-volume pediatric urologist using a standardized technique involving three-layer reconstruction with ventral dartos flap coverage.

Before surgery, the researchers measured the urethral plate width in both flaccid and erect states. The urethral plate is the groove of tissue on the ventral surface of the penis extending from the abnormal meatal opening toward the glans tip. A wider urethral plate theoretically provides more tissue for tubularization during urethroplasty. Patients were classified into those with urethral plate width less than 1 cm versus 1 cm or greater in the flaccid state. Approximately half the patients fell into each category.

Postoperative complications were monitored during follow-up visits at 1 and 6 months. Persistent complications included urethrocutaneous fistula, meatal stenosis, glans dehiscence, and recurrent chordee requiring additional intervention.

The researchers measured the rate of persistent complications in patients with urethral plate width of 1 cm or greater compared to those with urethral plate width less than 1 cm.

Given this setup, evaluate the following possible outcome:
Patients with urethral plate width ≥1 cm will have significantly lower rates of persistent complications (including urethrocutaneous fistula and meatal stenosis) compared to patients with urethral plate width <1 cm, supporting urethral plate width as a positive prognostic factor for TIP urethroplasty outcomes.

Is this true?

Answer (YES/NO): NO